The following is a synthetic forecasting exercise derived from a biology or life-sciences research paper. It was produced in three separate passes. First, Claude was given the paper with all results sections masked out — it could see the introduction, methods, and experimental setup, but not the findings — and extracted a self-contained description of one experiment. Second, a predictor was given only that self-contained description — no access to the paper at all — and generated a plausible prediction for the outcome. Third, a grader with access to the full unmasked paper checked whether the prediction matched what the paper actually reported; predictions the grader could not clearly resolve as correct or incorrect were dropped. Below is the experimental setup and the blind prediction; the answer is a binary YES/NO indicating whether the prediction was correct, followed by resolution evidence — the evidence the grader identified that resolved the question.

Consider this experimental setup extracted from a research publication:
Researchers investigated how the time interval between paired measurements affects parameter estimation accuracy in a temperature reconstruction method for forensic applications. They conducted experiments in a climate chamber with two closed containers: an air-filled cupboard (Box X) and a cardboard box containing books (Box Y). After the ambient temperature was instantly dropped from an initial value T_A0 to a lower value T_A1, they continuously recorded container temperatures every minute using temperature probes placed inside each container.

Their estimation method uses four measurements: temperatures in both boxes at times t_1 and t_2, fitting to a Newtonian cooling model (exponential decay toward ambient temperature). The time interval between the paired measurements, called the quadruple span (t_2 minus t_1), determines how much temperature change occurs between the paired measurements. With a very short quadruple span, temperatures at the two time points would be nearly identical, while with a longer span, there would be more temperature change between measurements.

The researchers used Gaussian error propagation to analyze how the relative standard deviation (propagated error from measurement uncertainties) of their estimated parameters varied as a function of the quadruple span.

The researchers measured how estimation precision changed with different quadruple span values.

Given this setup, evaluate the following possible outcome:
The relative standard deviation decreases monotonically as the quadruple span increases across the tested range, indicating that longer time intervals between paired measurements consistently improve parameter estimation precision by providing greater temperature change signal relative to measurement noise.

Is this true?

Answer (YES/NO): YES